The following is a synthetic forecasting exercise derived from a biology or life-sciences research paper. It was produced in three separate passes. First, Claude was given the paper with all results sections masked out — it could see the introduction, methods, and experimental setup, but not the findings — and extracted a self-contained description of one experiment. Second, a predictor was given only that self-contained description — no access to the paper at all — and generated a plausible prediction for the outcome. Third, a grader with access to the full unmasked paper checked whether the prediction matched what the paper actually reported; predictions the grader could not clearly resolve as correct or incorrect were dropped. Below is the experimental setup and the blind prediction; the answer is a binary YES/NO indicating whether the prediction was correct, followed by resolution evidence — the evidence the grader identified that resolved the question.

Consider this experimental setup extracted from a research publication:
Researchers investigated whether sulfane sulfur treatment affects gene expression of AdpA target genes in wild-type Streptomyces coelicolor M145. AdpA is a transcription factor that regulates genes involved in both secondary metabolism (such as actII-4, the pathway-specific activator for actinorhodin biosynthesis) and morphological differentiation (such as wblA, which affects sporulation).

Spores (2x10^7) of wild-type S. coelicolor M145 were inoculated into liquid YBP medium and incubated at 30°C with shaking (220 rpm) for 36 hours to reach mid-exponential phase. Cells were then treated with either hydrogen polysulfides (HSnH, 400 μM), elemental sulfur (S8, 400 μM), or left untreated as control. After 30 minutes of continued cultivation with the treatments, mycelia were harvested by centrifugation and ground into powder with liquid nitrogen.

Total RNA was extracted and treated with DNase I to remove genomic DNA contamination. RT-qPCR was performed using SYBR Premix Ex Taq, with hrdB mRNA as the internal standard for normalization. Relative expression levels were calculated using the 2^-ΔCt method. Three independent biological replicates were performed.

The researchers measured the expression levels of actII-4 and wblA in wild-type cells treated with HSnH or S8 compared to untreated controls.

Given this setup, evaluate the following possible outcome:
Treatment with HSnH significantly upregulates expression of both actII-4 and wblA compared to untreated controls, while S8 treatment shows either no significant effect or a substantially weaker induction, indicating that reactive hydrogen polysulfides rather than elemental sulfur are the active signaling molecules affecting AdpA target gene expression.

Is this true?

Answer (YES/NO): NO